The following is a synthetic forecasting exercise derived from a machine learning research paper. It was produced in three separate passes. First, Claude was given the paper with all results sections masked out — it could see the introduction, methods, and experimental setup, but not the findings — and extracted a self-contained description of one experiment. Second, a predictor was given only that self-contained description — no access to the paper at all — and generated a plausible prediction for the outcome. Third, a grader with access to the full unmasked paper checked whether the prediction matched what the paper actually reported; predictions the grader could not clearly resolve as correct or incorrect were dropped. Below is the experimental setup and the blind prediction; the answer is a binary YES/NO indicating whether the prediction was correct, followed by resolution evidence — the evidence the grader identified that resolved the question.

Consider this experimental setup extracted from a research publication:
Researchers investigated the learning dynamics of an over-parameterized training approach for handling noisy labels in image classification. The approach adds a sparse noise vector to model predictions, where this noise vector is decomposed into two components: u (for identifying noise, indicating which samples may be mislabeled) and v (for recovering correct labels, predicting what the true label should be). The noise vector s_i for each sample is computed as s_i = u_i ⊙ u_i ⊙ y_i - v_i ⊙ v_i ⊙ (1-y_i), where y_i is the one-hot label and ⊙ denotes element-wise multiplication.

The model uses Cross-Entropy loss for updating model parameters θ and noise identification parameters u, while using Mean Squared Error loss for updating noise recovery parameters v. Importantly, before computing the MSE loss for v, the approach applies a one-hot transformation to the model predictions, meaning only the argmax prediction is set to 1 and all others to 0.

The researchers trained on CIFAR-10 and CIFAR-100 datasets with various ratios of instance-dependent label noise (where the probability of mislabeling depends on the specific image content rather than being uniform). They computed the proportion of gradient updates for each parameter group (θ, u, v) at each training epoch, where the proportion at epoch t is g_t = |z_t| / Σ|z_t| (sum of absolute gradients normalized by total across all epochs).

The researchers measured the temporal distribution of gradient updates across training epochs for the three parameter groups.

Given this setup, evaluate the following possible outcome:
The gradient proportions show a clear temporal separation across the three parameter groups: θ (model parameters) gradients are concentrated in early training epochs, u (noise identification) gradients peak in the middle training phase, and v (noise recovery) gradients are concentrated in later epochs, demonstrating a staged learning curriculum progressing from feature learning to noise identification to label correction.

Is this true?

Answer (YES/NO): NO